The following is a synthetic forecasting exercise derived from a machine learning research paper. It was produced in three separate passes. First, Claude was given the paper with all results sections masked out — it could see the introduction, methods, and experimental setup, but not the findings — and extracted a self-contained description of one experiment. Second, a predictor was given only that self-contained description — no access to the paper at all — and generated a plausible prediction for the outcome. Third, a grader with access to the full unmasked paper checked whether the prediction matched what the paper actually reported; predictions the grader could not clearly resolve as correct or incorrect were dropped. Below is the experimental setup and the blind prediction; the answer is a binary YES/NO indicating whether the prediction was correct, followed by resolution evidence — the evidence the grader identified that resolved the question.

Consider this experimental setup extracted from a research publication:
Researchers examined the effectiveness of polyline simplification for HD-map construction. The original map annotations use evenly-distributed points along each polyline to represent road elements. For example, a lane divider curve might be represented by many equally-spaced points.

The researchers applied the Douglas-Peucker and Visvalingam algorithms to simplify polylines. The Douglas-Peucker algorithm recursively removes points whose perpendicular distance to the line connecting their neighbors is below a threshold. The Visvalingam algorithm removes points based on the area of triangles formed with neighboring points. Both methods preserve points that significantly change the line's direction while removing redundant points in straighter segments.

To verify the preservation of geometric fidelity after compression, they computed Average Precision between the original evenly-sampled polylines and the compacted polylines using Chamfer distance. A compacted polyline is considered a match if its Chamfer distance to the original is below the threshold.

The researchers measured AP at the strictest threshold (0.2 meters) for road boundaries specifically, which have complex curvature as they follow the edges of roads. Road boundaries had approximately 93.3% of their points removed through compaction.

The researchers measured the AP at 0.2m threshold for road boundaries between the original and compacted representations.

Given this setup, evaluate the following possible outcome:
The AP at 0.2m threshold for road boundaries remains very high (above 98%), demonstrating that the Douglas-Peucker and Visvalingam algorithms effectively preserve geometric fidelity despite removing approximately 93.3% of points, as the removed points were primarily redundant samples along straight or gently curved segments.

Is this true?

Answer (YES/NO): NO